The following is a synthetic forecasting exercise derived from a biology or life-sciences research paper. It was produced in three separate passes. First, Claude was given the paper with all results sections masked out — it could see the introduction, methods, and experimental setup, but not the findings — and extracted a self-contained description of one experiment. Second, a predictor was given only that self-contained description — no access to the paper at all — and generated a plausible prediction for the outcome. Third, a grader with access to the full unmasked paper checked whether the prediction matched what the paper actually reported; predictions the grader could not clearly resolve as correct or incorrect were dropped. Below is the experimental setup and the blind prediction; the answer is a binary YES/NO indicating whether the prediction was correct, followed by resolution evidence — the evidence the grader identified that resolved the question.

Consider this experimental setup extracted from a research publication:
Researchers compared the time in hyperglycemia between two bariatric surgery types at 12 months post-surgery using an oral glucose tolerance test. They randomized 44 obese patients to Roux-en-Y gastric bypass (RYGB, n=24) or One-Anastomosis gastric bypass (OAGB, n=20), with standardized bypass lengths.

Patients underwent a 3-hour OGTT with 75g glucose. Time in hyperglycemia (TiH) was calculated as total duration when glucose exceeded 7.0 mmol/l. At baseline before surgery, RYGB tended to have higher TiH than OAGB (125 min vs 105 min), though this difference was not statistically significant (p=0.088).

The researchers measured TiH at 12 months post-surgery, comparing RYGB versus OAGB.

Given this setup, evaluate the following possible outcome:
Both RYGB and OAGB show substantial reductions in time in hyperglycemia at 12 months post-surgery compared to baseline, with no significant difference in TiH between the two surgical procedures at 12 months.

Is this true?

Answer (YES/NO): NO